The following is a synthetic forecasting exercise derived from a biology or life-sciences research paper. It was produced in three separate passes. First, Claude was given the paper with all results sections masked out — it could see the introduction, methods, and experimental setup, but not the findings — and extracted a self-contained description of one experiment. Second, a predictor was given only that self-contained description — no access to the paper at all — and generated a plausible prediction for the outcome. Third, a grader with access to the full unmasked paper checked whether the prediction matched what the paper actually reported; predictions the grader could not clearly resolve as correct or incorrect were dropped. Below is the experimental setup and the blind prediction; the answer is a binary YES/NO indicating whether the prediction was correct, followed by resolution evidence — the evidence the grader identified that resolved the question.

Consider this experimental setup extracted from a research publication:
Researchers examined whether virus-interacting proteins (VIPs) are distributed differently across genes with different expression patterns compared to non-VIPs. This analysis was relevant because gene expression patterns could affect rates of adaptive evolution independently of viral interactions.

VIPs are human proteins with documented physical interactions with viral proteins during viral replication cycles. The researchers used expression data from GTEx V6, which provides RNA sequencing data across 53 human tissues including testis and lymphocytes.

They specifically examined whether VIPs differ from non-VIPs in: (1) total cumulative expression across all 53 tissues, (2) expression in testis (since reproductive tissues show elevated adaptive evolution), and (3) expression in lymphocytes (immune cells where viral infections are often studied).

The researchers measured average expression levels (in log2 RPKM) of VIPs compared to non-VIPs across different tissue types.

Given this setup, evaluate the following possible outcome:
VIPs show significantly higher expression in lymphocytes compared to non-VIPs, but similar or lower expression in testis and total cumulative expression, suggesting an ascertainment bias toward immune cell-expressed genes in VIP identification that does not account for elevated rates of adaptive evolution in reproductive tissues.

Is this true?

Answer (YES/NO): NO